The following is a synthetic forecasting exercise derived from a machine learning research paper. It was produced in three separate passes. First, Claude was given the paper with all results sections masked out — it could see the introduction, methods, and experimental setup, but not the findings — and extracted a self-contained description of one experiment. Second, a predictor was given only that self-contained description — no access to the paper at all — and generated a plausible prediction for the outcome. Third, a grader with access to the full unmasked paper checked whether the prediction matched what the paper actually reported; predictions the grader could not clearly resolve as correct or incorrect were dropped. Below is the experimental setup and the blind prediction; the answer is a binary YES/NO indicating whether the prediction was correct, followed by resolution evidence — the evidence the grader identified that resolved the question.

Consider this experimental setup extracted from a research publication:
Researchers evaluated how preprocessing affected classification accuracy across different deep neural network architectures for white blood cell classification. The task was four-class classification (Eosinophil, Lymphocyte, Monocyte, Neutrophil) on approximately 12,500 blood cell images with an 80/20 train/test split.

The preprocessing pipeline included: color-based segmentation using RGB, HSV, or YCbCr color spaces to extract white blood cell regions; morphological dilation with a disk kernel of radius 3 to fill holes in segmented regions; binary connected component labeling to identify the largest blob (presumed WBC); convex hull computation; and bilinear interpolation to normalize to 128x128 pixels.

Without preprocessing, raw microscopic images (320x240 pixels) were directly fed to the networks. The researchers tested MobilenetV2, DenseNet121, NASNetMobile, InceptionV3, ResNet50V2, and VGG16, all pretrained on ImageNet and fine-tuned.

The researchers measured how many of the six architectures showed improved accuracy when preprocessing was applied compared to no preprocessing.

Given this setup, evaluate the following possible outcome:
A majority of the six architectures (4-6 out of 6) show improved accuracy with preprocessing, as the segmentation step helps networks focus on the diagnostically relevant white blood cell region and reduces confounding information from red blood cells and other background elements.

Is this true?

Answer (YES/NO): YES